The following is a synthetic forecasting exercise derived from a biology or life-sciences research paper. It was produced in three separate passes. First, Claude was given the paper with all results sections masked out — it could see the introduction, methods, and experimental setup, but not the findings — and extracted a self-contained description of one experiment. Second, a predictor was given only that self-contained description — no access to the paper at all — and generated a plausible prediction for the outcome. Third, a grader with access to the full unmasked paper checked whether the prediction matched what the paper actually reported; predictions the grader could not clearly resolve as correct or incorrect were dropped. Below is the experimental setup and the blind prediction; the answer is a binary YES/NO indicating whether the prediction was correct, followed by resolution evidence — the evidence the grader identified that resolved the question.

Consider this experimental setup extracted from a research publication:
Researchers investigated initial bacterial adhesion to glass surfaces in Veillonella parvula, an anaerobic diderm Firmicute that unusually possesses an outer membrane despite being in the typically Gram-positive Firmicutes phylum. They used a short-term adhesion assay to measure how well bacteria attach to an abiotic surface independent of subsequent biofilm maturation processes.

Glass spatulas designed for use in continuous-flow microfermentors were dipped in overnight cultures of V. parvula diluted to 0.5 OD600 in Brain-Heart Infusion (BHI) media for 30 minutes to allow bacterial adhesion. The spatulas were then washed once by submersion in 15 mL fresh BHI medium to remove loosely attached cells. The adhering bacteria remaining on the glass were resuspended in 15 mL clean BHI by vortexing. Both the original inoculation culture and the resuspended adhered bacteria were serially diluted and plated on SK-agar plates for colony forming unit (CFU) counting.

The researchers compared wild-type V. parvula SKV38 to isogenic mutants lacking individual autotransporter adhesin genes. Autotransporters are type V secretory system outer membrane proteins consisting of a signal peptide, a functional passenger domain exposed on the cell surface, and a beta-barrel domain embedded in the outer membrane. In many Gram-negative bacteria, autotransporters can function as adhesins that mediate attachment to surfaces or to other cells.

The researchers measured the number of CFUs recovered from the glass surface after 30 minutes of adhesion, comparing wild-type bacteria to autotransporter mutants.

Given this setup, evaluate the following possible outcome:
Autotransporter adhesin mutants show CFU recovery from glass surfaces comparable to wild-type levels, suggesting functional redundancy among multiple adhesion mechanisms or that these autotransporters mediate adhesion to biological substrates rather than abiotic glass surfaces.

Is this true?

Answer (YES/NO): NO